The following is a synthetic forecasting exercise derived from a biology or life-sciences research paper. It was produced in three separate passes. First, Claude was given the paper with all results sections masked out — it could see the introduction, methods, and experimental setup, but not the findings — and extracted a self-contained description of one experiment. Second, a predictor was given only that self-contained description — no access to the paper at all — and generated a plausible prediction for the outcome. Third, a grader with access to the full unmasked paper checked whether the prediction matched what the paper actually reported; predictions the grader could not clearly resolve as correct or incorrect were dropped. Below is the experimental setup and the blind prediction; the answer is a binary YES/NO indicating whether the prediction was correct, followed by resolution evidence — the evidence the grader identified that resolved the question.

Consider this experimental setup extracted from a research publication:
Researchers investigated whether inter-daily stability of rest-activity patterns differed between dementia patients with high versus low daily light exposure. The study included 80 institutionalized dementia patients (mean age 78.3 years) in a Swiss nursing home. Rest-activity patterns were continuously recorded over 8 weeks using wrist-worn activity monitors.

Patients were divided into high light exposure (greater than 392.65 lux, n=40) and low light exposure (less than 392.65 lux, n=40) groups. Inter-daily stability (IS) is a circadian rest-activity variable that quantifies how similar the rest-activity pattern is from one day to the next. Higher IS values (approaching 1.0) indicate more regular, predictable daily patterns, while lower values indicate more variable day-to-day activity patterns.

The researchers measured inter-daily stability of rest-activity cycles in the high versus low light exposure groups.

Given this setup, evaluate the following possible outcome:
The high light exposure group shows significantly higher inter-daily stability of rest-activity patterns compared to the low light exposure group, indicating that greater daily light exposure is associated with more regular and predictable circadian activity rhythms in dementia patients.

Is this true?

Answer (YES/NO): YES